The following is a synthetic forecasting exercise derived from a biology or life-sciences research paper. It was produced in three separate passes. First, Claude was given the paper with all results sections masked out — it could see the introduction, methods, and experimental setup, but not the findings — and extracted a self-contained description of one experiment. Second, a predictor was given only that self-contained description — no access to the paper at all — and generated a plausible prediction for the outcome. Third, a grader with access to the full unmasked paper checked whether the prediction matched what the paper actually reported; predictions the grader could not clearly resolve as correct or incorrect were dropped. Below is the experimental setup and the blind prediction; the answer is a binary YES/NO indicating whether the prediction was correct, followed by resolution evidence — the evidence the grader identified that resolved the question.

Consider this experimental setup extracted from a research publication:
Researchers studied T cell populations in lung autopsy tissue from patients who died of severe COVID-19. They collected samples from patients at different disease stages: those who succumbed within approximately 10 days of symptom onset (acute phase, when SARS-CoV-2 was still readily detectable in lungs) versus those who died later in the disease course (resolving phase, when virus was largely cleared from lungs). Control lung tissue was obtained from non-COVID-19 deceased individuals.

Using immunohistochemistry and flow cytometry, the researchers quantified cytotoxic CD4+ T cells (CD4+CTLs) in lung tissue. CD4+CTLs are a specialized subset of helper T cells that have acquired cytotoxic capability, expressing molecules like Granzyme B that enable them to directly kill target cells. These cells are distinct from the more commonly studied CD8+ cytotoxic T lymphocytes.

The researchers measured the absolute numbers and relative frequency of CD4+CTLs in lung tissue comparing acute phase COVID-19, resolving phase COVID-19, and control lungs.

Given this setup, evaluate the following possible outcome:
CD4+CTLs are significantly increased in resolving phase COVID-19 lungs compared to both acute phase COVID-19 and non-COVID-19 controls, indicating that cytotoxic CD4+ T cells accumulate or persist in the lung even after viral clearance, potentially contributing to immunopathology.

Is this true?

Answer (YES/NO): YES